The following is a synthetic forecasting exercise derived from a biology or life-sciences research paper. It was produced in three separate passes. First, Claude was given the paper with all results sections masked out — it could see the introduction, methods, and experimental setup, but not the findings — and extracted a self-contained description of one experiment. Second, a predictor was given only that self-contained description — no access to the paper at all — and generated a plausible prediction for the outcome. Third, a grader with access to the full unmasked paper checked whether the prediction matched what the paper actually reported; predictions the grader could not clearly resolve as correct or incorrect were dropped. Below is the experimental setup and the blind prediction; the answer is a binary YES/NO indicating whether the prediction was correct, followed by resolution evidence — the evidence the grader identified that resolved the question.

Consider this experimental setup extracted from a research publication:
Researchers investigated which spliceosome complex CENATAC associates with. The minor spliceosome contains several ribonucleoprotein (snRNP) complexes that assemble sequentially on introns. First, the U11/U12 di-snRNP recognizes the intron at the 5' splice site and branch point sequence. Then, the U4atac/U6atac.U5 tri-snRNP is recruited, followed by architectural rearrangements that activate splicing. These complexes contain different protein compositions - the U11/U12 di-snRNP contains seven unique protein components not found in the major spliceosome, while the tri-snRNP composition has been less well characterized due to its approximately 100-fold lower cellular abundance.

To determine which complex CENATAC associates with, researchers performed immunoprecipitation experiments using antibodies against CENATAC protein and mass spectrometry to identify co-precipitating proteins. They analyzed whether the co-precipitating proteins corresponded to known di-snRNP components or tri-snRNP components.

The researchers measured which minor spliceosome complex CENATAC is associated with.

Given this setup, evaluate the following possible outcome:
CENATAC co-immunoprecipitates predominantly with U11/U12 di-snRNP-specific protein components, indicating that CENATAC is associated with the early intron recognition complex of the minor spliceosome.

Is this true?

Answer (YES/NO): NO